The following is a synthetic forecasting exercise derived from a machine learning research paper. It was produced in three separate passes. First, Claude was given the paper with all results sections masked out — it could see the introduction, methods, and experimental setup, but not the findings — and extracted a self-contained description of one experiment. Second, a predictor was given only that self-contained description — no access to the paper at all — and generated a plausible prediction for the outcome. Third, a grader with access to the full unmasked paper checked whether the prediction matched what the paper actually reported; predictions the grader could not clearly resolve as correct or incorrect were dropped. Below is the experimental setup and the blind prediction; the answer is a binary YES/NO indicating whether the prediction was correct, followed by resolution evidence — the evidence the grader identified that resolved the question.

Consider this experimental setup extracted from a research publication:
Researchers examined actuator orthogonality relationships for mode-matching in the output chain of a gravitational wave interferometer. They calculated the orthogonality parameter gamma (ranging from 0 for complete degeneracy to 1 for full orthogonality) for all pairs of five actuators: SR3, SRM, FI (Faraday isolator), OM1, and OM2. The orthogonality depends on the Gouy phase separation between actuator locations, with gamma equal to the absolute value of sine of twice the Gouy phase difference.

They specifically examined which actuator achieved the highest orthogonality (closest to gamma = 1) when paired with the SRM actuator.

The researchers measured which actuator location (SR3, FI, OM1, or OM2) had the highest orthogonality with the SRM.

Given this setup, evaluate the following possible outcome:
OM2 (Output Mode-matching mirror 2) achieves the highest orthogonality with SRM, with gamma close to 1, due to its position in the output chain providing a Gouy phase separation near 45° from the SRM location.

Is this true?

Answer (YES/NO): YES